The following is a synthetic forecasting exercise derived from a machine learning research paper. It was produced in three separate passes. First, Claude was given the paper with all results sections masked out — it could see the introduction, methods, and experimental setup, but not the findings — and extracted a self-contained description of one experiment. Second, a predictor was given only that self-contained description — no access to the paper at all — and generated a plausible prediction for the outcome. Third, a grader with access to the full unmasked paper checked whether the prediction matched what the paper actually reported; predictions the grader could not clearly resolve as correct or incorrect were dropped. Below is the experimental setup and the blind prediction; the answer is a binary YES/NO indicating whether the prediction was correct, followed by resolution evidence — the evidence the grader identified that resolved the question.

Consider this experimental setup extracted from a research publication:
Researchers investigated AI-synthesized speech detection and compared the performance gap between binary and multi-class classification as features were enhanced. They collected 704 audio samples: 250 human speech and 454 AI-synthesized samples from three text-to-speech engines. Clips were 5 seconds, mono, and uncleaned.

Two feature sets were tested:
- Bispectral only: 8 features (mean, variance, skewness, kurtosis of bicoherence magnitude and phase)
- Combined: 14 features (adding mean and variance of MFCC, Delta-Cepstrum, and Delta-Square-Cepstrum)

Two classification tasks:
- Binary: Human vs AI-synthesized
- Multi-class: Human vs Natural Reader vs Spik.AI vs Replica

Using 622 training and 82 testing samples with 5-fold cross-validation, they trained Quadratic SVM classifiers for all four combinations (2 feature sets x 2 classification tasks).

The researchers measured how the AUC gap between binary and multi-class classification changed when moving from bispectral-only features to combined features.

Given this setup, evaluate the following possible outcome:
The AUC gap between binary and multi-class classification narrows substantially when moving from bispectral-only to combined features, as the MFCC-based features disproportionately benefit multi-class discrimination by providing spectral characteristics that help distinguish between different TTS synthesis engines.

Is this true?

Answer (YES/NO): NO